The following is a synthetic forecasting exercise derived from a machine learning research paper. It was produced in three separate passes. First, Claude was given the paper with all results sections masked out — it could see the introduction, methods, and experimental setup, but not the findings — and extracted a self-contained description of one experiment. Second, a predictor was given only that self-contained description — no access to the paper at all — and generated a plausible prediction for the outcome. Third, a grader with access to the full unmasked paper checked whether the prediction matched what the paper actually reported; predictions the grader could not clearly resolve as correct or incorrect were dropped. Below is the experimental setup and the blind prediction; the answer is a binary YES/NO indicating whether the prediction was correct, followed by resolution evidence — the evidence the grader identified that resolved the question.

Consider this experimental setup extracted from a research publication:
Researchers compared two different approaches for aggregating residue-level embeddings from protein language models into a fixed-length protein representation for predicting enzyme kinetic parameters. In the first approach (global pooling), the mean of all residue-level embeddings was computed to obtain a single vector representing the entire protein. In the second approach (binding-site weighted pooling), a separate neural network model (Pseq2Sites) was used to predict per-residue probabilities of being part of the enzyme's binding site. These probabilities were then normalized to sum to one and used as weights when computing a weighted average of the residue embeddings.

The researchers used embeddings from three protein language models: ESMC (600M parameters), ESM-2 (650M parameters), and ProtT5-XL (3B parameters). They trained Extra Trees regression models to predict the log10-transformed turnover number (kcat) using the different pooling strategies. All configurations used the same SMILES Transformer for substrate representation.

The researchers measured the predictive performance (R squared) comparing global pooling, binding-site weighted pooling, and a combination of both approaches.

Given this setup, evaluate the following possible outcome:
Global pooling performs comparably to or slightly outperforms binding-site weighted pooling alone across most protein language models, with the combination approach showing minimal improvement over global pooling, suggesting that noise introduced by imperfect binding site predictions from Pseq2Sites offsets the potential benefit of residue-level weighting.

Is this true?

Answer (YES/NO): NO